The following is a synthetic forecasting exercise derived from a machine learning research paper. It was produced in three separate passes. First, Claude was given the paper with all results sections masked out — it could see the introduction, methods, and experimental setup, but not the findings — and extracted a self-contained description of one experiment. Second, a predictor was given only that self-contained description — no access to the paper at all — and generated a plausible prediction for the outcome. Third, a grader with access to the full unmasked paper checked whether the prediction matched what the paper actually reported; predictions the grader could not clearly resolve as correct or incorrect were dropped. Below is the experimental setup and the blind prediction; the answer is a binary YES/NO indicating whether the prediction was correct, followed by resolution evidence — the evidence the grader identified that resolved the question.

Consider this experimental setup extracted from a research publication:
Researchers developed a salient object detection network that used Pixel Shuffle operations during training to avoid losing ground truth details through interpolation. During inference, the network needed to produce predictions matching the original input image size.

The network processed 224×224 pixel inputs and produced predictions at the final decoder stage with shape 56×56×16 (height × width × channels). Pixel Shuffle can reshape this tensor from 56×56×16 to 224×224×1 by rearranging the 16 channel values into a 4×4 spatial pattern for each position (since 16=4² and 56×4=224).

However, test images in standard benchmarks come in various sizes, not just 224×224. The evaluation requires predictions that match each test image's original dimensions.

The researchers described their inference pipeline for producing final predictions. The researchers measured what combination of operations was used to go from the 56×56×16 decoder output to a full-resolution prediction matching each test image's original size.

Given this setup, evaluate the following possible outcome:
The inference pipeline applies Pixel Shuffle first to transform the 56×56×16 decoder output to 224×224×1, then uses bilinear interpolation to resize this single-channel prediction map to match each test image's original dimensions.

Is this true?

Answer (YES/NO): YES